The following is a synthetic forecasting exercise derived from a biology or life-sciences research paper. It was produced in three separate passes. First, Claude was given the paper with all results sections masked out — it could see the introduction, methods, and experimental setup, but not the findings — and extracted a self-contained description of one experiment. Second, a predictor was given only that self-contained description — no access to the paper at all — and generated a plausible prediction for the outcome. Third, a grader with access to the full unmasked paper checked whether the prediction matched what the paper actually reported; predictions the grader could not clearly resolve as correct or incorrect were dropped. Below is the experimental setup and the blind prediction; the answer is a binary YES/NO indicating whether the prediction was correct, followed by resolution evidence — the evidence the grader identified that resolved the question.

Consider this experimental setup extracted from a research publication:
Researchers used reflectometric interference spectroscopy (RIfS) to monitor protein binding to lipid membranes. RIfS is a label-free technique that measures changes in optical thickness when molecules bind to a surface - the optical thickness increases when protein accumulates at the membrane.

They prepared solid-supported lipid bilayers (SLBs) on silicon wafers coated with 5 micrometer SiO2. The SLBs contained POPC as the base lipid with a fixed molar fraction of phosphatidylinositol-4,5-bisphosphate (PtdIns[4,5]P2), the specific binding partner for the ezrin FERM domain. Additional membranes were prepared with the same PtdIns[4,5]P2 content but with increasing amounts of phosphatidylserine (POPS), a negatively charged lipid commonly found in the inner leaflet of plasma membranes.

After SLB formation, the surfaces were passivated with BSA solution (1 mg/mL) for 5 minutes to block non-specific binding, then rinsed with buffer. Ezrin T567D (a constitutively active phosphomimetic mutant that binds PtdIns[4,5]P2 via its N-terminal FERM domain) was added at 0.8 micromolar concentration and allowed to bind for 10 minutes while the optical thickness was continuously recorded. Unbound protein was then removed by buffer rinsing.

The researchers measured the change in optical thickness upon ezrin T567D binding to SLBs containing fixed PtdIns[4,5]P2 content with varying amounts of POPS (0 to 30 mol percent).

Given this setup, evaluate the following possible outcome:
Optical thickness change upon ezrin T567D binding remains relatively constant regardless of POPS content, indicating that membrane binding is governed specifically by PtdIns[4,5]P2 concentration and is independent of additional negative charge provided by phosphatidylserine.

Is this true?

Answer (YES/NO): NO